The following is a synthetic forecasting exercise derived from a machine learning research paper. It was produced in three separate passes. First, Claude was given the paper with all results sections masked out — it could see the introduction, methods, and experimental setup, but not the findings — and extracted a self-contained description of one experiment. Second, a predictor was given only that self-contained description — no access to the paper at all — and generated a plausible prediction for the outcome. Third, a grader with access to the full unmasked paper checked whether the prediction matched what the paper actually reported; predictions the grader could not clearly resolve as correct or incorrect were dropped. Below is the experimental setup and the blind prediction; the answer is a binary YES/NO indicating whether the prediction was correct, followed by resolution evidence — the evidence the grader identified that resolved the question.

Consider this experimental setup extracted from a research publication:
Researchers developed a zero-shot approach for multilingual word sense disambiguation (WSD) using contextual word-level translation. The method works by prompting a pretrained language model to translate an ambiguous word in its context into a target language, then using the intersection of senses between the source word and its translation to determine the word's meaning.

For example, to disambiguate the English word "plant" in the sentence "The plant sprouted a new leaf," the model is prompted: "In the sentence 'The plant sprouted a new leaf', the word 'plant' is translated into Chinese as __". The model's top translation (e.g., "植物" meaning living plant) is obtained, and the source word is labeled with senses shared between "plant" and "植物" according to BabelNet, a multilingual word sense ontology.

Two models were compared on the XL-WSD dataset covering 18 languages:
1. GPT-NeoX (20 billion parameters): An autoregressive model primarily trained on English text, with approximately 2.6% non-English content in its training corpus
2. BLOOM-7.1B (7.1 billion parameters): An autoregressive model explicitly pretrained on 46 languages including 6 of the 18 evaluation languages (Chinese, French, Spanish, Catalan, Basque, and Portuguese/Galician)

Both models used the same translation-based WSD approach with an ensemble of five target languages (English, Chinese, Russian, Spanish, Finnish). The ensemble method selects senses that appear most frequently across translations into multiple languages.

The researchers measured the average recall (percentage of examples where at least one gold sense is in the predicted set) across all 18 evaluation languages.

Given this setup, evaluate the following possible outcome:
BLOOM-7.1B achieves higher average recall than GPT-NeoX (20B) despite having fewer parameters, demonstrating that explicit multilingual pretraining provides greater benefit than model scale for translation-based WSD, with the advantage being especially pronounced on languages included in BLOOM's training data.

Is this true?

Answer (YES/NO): NO